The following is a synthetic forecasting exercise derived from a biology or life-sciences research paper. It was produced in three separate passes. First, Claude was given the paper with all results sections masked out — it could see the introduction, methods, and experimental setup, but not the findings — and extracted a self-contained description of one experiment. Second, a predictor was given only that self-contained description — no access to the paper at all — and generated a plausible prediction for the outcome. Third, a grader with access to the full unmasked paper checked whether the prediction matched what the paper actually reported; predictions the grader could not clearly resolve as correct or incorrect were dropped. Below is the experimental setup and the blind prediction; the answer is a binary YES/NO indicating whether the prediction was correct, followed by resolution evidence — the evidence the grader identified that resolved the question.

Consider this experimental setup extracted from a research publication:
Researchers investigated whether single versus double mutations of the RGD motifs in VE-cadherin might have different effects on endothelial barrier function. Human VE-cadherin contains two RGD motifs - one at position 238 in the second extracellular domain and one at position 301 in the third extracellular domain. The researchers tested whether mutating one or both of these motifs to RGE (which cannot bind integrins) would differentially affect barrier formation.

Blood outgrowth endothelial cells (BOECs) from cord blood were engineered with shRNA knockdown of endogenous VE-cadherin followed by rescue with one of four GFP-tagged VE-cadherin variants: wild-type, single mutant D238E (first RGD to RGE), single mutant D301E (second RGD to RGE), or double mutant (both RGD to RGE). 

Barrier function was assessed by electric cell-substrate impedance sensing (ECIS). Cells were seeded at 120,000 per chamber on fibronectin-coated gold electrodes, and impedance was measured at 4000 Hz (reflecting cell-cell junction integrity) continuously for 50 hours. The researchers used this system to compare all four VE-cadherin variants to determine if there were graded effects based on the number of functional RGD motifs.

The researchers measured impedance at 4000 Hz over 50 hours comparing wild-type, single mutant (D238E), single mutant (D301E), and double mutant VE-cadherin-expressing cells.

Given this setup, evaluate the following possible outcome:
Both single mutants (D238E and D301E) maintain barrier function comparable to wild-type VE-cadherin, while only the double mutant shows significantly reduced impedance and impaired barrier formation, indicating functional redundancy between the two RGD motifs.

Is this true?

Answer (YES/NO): NO